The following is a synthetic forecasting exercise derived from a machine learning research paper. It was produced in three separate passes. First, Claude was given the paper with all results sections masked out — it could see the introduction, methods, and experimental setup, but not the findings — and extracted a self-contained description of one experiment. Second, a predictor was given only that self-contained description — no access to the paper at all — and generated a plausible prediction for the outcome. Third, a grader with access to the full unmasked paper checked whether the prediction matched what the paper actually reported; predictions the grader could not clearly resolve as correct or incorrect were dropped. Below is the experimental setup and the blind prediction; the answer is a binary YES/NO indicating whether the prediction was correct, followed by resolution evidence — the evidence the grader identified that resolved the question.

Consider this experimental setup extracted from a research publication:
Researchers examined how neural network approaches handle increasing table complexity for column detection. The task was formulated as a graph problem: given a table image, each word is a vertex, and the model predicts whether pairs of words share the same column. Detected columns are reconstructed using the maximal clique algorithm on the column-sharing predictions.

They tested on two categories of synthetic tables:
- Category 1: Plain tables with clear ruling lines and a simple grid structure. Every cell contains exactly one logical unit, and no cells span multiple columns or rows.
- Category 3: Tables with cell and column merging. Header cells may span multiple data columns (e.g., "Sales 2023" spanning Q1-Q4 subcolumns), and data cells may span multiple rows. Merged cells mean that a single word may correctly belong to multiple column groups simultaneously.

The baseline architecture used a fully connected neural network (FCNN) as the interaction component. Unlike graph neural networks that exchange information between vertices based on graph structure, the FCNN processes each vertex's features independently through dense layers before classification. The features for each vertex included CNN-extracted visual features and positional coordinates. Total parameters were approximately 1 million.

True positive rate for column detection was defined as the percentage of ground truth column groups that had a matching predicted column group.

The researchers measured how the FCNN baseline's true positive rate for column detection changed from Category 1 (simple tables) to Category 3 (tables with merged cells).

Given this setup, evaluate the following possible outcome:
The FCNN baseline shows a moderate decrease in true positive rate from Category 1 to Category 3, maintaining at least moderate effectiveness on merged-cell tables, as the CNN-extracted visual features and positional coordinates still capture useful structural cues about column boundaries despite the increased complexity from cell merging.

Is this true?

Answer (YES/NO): YES